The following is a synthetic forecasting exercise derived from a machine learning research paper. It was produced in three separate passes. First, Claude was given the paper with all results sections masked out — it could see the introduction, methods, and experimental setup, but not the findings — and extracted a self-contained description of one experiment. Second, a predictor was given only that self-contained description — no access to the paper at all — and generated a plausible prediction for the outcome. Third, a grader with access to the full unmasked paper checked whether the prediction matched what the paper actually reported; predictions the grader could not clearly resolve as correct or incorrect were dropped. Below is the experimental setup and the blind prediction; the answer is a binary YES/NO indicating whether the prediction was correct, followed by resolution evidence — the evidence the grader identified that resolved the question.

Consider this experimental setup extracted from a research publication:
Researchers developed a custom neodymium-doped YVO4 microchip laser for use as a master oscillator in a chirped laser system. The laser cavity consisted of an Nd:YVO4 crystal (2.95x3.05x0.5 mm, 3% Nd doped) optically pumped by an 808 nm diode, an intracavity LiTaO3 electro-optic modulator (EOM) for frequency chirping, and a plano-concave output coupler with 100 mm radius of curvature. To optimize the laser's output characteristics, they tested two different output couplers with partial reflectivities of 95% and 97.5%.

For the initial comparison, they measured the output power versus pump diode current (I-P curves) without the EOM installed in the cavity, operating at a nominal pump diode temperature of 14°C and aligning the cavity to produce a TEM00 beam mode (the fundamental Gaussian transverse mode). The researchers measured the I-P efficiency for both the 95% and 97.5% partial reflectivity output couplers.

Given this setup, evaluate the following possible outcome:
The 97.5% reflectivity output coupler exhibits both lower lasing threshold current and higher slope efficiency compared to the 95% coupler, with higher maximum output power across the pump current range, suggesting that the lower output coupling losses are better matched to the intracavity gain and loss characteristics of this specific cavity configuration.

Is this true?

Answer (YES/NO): NO